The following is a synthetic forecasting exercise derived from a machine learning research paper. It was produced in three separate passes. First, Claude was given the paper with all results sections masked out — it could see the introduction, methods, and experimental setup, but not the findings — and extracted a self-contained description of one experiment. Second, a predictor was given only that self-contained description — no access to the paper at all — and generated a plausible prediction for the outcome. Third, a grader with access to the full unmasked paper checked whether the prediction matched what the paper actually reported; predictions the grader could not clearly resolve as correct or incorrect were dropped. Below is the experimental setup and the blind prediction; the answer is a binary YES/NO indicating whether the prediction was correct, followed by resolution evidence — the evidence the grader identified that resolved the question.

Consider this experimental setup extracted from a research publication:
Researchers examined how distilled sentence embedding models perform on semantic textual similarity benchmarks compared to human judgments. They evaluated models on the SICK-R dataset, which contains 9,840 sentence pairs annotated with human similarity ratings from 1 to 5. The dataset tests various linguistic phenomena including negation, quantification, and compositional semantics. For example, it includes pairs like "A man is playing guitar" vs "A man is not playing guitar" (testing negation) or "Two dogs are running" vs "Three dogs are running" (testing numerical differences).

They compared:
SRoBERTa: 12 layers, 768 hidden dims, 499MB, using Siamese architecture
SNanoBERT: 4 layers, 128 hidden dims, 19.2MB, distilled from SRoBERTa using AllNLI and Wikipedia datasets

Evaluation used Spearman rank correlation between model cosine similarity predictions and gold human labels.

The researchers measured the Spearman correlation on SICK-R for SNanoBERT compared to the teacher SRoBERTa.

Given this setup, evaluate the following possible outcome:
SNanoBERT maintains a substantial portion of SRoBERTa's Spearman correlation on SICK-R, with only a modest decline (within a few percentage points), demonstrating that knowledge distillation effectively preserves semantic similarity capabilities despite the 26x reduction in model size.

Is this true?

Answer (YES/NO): YES